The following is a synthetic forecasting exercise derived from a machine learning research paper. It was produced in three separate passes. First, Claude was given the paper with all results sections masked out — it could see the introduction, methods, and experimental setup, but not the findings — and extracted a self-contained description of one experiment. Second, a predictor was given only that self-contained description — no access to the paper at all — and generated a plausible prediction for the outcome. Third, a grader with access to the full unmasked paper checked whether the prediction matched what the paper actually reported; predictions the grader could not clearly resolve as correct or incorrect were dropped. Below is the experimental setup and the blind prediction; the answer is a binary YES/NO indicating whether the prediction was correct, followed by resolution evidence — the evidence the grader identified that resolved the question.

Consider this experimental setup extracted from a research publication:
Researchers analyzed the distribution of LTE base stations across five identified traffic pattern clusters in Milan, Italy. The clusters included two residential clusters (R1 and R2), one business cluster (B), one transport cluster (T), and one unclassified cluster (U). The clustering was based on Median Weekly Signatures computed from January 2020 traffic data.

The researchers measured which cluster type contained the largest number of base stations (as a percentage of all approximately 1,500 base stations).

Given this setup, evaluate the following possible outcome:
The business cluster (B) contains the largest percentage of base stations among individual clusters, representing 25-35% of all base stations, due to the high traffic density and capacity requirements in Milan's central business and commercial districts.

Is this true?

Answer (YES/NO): NO